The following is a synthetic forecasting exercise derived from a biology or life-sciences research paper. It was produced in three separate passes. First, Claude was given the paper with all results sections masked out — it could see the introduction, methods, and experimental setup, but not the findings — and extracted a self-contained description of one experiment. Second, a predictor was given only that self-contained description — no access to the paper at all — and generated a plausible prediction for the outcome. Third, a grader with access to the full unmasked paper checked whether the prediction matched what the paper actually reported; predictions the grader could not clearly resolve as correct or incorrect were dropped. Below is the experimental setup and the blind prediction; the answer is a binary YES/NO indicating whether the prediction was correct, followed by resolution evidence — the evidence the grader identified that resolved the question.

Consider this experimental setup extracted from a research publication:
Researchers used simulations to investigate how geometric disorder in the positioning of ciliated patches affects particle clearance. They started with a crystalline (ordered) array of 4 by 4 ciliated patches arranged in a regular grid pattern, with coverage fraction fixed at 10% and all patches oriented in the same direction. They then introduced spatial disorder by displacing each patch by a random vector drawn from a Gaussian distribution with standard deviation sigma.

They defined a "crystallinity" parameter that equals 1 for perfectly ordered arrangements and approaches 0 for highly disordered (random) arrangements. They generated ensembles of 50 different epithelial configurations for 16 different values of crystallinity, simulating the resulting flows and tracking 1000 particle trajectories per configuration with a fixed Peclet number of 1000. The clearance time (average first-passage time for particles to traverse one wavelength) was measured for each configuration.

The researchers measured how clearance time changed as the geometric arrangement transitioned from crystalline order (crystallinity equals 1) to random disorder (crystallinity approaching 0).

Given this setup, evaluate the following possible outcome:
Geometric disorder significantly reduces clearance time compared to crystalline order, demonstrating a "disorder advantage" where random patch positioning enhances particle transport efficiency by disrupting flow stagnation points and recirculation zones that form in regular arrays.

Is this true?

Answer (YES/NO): YES